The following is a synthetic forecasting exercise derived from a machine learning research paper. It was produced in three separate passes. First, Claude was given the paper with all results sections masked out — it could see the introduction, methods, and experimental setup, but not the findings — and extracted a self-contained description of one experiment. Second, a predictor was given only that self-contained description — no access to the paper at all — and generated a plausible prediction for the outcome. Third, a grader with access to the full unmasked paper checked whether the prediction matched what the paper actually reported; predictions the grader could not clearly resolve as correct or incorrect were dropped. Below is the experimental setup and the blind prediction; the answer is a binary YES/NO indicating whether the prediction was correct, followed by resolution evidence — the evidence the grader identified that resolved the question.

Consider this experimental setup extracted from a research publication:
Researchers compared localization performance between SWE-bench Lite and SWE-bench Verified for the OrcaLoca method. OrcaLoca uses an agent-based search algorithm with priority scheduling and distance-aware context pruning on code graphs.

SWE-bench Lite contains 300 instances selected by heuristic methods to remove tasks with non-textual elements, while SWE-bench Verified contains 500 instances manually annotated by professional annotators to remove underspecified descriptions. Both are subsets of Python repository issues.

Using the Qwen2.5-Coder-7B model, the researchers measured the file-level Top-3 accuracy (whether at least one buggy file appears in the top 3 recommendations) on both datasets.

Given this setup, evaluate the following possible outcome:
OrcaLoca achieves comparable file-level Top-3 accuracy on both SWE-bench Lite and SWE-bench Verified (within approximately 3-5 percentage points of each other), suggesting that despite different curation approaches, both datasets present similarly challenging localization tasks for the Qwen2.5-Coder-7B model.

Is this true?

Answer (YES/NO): YES